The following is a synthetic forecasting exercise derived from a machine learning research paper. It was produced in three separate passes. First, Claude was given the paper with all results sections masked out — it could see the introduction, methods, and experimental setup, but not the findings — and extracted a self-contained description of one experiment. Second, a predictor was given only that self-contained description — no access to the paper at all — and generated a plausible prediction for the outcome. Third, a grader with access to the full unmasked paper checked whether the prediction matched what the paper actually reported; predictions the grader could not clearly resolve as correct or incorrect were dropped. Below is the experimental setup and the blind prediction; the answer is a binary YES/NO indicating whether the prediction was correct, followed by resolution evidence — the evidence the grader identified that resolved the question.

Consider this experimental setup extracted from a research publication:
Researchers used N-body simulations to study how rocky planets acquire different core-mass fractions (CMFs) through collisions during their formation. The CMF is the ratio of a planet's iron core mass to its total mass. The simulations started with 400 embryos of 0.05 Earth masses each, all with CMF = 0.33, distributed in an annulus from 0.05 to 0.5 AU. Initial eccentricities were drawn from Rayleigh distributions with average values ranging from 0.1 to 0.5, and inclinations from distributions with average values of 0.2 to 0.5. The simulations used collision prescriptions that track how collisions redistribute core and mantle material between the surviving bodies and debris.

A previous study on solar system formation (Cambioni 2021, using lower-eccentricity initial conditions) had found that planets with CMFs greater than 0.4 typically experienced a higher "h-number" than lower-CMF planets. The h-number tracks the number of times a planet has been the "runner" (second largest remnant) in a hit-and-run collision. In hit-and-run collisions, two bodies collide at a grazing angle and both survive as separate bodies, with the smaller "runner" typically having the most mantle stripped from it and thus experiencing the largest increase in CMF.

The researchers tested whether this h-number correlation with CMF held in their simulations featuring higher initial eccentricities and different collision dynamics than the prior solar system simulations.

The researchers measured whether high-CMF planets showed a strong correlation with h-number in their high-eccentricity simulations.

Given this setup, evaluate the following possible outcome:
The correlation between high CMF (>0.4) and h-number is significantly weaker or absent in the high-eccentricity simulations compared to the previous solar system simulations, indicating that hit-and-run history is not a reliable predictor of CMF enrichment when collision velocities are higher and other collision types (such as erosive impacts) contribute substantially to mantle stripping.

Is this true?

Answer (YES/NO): YES